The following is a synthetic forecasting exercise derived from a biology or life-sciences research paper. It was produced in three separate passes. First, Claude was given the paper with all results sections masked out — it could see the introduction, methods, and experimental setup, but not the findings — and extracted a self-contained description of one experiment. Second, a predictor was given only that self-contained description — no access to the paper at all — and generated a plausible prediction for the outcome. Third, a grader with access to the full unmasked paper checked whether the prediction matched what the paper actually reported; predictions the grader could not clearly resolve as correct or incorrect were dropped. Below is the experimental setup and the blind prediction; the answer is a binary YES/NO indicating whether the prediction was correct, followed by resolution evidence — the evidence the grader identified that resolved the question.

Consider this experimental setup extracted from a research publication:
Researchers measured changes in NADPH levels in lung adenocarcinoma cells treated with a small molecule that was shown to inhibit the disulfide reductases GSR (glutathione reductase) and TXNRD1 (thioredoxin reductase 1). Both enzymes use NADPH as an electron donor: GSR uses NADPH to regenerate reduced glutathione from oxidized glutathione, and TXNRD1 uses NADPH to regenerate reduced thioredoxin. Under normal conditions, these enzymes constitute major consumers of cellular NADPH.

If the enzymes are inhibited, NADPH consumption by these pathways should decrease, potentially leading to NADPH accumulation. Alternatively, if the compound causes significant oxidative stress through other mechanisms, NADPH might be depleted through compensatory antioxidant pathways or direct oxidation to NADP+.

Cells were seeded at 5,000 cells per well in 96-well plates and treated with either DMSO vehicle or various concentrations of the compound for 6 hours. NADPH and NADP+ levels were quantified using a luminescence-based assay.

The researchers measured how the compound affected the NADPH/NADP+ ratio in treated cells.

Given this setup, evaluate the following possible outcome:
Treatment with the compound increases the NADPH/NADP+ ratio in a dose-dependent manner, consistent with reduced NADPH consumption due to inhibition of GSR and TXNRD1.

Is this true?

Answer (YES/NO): YES